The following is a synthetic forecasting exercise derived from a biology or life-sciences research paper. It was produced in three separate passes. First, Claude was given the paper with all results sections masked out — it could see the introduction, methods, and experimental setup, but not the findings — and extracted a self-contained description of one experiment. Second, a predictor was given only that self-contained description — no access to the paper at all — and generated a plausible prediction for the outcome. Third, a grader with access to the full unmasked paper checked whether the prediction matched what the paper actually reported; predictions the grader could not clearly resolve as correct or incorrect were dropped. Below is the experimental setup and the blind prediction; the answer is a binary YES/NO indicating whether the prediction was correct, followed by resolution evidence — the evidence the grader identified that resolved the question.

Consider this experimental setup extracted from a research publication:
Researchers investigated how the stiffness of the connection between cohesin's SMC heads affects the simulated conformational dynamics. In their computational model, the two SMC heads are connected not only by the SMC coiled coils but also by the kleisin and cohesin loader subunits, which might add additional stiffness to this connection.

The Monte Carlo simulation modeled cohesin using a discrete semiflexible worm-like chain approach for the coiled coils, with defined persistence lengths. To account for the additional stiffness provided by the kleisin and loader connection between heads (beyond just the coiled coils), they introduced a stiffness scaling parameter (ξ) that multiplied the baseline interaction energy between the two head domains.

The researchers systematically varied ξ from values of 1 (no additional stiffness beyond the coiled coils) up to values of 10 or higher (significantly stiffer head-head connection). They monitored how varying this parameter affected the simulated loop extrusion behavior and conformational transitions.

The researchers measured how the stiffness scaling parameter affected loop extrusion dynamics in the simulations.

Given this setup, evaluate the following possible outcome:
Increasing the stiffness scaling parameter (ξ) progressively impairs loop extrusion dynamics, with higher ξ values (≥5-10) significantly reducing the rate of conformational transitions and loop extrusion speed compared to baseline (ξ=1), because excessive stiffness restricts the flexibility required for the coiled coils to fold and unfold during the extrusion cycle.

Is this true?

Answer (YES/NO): NO